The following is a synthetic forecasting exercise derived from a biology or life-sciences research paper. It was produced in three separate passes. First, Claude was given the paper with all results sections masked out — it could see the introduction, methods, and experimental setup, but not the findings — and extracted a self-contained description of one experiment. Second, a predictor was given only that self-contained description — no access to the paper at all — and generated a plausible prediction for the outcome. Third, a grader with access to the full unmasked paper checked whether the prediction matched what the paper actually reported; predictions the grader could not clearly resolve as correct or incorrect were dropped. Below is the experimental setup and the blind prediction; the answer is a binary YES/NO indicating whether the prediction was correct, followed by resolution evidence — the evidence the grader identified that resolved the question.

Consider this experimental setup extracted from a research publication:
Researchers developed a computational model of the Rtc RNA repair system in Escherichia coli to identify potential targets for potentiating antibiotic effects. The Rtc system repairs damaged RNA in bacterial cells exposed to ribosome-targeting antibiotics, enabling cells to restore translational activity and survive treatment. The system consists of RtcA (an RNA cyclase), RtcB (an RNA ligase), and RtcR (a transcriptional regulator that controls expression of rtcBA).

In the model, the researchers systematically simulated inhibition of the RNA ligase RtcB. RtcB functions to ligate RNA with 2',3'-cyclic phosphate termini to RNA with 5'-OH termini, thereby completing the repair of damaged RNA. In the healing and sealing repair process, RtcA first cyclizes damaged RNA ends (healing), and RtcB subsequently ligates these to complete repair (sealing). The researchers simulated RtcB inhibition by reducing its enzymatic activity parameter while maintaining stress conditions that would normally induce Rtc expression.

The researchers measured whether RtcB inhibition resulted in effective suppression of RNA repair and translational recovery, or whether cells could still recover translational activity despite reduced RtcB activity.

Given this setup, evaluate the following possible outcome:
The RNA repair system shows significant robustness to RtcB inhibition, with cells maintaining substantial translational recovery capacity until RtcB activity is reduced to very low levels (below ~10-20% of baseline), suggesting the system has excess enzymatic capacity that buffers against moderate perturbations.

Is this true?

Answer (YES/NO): NO